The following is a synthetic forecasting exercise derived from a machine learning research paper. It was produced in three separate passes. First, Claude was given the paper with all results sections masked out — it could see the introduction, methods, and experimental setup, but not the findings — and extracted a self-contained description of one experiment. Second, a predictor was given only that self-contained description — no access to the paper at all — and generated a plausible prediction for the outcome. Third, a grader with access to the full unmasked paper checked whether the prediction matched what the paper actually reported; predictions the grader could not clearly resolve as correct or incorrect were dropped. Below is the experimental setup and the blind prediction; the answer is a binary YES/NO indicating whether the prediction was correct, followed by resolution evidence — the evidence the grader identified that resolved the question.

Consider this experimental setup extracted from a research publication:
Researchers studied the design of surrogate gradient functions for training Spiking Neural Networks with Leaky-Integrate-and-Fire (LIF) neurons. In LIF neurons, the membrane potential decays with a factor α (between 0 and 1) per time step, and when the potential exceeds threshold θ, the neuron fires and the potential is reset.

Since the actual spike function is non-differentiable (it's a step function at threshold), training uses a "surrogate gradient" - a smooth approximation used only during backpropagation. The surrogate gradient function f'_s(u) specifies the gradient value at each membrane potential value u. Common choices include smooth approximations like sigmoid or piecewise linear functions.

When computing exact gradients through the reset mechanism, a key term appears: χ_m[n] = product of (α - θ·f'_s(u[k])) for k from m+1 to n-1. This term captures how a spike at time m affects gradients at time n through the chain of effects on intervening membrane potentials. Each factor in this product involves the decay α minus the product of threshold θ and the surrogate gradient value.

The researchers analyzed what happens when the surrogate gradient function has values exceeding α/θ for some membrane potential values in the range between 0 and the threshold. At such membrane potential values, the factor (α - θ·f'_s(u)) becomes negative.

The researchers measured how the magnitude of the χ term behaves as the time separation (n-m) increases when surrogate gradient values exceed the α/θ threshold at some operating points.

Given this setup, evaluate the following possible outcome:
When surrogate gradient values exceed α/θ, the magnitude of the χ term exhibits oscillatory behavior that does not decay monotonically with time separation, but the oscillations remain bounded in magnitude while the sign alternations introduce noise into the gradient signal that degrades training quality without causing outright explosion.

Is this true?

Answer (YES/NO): NO